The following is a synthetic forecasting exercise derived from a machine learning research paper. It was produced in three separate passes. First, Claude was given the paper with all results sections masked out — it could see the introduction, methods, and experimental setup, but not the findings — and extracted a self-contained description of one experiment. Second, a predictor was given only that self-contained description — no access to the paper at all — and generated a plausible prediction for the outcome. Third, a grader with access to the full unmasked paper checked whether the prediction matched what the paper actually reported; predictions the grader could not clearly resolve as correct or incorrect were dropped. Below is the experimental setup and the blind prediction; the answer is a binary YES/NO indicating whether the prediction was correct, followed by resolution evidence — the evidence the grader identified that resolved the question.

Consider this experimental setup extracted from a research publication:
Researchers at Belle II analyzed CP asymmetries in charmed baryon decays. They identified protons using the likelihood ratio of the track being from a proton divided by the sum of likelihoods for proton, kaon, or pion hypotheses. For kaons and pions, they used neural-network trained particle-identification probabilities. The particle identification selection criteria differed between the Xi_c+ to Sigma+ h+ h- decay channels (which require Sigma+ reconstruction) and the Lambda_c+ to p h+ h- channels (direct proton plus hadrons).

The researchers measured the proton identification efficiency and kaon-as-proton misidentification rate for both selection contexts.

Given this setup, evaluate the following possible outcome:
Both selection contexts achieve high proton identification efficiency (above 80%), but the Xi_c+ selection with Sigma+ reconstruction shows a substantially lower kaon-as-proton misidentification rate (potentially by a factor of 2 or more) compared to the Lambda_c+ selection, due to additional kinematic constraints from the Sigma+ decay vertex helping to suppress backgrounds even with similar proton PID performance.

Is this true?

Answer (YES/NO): NO